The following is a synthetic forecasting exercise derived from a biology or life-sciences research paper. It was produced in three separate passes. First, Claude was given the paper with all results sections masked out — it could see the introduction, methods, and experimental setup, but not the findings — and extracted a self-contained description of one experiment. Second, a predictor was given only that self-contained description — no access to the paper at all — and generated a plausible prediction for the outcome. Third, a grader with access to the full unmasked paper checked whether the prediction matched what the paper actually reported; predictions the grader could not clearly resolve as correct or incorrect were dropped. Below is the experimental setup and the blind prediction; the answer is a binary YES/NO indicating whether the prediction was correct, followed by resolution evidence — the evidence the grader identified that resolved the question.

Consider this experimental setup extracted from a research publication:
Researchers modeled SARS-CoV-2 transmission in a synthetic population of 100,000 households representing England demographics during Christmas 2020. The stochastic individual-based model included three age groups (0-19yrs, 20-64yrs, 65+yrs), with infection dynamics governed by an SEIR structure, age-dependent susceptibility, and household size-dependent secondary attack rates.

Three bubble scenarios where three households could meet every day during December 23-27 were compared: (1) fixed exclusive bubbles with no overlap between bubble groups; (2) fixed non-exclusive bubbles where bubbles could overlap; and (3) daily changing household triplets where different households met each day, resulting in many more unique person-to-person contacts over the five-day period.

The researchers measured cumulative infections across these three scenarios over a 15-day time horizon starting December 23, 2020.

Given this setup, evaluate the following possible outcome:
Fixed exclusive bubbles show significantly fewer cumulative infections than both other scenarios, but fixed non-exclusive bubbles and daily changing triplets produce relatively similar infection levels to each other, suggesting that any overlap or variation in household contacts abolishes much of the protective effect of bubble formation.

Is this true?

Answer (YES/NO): NO